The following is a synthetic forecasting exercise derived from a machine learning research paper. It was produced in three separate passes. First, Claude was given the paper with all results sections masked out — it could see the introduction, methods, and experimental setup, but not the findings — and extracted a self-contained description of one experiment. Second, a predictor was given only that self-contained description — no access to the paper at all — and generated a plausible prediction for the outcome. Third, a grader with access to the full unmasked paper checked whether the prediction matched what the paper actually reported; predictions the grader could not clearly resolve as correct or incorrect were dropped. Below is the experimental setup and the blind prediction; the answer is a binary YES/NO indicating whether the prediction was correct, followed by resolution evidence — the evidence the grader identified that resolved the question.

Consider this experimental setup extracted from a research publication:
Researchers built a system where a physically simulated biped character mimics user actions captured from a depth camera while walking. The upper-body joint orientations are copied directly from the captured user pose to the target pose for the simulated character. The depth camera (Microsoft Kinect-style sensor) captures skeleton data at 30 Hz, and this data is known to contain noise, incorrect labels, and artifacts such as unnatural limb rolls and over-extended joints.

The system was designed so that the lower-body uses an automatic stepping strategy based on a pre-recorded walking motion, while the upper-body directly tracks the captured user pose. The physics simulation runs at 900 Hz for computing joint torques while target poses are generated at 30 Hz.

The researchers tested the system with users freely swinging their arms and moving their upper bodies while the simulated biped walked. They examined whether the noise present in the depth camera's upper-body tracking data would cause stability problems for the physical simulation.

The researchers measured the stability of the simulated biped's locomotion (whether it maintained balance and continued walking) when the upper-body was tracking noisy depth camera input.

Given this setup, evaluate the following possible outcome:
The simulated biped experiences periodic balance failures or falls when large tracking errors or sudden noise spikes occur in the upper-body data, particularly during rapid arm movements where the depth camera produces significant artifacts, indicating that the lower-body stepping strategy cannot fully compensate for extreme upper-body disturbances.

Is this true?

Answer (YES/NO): NO